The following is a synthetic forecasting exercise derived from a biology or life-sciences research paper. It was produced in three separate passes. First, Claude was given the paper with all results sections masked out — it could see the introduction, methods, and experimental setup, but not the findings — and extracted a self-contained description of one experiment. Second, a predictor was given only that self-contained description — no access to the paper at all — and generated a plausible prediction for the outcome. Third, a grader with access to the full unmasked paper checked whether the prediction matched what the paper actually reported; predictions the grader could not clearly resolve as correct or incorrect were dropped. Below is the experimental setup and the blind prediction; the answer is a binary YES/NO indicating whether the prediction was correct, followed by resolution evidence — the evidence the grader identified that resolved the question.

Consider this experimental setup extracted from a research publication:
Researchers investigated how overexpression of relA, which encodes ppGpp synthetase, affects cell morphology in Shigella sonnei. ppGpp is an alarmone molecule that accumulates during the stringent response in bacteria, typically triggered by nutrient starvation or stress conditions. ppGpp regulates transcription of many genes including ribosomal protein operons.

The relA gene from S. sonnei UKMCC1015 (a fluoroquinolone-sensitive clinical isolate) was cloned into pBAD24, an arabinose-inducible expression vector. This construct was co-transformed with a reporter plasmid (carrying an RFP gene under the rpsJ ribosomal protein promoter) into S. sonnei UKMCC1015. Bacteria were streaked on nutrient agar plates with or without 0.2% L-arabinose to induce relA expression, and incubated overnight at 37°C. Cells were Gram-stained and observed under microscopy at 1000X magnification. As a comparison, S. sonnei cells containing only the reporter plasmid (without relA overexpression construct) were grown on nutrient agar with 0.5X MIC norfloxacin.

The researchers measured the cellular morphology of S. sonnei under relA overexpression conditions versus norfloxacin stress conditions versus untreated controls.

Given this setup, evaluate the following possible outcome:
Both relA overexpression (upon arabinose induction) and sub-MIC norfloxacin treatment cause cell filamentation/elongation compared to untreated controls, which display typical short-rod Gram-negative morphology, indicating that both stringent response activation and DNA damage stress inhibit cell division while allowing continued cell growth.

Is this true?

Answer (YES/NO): YES